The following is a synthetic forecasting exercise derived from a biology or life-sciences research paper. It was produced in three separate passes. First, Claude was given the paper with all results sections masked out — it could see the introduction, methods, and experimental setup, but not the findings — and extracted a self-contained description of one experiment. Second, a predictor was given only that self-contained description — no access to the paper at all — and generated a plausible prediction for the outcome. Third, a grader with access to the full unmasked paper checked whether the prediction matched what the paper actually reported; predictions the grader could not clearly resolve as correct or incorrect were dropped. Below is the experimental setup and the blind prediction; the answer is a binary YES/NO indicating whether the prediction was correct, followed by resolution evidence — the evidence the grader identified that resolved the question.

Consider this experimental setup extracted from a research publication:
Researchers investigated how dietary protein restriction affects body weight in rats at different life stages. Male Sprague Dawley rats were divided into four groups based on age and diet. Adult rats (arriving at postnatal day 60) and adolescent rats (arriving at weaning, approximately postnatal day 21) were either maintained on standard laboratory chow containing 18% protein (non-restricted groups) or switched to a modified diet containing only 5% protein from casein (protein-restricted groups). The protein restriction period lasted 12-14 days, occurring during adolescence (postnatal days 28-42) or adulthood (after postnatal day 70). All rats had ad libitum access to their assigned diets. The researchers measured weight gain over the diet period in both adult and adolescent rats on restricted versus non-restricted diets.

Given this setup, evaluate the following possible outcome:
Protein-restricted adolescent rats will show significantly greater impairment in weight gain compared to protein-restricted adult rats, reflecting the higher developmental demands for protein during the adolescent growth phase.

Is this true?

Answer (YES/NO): YES